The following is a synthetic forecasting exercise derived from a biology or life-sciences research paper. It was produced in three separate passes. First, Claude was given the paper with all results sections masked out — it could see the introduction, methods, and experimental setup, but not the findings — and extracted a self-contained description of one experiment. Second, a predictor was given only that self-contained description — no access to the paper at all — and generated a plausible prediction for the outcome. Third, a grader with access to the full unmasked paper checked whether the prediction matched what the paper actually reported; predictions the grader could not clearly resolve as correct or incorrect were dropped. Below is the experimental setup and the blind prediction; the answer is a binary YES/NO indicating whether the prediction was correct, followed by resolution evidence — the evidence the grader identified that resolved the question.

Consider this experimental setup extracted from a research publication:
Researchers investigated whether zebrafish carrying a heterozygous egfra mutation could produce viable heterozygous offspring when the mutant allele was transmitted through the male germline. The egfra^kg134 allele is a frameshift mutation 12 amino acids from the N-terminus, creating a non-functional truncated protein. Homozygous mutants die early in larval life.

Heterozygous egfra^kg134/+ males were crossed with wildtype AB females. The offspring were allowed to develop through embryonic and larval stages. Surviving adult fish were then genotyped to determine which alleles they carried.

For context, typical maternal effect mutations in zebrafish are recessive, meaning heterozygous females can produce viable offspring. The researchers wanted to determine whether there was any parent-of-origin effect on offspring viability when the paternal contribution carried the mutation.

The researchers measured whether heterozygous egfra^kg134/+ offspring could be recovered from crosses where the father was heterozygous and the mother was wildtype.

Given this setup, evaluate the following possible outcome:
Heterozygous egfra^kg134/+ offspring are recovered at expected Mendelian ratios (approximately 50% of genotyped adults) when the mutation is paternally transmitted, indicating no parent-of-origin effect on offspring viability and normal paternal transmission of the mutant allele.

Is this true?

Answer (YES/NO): YES